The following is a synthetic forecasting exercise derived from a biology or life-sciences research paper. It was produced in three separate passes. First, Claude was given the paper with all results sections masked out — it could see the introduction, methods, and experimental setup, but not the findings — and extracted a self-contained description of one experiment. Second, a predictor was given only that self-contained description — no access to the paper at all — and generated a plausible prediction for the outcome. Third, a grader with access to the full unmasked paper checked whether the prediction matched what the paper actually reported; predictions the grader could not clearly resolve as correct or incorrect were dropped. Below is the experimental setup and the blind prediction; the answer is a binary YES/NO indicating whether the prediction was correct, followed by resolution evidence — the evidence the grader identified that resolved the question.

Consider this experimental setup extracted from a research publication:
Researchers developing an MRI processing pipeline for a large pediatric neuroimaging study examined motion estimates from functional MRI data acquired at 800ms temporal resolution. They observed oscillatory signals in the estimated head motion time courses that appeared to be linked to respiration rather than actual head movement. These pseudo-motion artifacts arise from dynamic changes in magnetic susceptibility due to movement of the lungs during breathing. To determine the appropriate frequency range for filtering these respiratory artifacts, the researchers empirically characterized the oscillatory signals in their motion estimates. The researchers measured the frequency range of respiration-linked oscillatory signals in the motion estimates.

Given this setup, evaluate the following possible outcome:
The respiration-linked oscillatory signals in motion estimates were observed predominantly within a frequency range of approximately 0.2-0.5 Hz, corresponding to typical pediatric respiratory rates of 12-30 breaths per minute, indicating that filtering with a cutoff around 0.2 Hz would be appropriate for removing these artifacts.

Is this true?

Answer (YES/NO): NO